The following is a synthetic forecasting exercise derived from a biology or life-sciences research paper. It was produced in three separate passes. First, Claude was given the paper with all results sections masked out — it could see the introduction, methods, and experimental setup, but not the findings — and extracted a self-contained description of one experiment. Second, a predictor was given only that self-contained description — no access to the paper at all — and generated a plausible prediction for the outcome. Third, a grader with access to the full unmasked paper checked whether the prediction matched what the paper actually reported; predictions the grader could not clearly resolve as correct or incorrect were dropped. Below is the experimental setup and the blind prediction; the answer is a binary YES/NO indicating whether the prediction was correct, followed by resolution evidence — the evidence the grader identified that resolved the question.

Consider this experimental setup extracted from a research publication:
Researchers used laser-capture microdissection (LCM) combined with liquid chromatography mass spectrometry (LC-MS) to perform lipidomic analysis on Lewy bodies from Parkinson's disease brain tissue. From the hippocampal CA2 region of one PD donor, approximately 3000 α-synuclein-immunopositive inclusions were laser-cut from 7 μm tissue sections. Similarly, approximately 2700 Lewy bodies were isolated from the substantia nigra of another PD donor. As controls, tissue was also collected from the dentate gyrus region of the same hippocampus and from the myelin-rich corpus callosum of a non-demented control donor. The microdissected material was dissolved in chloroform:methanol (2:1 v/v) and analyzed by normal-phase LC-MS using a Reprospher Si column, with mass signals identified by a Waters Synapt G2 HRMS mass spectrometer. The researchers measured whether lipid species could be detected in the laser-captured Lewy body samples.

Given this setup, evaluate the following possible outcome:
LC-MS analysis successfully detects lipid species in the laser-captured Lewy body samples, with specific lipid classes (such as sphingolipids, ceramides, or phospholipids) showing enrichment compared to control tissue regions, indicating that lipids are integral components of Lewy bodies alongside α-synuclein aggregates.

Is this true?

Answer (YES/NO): NO